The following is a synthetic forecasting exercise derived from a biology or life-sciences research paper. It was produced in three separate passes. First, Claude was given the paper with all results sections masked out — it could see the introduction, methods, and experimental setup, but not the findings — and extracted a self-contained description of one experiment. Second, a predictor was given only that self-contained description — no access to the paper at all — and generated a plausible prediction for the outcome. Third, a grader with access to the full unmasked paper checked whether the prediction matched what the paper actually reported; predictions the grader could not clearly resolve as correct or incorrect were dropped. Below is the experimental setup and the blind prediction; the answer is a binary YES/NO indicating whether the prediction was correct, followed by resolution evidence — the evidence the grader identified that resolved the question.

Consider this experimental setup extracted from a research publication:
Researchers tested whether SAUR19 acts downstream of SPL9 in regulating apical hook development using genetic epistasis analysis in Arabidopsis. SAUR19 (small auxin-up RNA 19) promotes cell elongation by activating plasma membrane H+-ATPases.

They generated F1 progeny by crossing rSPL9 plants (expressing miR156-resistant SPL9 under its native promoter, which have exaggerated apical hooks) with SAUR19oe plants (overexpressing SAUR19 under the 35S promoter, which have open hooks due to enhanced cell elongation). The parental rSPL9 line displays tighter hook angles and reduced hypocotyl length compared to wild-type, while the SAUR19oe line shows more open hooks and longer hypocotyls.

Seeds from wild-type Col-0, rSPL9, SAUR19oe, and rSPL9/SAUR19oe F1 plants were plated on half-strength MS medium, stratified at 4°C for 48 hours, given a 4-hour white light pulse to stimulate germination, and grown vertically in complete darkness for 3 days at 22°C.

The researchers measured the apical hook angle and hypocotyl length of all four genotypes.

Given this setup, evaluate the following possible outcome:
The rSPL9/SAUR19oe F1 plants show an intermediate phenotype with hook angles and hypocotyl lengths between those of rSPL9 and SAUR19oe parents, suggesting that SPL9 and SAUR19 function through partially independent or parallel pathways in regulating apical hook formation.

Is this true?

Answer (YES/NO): NO